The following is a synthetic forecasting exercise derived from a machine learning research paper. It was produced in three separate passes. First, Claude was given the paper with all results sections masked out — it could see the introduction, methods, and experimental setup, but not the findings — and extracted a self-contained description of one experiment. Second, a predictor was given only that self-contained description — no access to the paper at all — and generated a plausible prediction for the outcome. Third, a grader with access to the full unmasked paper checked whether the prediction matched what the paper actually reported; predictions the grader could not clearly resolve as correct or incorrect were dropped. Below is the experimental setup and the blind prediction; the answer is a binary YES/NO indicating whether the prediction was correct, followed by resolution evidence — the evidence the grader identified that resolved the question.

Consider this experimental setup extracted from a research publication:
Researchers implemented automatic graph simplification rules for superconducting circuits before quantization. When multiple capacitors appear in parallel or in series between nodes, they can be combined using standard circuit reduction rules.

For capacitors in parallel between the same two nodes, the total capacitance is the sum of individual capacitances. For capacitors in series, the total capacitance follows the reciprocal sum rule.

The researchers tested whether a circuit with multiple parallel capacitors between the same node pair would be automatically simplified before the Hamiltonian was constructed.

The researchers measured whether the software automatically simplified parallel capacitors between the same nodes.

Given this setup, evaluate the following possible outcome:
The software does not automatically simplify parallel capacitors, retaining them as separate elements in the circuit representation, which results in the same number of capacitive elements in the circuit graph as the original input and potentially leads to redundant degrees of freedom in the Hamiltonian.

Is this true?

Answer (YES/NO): NO